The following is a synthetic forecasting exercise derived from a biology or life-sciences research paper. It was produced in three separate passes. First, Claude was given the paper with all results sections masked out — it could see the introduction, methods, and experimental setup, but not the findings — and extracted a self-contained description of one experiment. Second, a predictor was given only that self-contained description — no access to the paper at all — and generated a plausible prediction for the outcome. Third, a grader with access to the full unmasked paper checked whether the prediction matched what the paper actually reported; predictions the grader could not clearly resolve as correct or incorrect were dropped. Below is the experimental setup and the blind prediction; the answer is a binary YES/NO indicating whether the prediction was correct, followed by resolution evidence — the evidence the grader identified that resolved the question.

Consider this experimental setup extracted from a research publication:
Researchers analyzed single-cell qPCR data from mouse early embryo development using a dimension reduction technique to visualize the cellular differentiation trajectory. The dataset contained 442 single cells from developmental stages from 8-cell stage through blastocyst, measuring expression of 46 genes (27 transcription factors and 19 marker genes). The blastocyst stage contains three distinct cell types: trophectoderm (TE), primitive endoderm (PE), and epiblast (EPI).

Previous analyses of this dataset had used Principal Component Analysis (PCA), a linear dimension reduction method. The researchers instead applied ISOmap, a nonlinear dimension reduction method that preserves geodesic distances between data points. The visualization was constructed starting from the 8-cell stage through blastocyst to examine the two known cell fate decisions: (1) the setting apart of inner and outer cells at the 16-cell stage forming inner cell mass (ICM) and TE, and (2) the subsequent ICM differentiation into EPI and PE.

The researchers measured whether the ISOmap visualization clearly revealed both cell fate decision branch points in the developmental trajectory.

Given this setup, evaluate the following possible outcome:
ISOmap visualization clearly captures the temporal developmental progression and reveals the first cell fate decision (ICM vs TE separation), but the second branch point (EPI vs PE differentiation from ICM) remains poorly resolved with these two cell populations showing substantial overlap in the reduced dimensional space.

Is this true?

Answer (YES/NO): NO